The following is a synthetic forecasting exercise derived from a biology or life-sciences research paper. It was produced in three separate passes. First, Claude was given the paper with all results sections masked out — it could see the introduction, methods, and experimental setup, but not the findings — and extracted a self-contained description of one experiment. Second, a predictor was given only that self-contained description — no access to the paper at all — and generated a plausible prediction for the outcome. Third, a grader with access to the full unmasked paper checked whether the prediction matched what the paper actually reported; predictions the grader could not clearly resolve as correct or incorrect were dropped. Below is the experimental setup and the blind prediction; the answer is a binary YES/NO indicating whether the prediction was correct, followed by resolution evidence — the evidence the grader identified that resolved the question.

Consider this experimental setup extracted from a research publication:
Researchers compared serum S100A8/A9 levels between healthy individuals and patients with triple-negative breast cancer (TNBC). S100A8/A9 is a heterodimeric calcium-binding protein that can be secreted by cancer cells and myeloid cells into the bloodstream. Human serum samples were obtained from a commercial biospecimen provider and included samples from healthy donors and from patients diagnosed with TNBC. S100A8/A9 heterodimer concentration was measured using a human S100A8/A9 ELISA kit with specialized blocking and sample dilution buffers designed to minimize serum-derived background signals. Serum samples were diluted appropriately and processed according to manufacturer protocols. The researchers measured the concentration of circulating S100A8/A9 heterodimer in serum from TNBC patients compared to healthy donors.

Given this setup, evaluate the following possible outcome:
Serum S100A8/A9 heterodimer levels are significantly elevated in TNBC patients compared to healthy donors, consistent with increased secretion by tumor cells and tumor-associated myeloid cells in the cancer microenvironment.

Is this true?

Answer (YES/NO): YES